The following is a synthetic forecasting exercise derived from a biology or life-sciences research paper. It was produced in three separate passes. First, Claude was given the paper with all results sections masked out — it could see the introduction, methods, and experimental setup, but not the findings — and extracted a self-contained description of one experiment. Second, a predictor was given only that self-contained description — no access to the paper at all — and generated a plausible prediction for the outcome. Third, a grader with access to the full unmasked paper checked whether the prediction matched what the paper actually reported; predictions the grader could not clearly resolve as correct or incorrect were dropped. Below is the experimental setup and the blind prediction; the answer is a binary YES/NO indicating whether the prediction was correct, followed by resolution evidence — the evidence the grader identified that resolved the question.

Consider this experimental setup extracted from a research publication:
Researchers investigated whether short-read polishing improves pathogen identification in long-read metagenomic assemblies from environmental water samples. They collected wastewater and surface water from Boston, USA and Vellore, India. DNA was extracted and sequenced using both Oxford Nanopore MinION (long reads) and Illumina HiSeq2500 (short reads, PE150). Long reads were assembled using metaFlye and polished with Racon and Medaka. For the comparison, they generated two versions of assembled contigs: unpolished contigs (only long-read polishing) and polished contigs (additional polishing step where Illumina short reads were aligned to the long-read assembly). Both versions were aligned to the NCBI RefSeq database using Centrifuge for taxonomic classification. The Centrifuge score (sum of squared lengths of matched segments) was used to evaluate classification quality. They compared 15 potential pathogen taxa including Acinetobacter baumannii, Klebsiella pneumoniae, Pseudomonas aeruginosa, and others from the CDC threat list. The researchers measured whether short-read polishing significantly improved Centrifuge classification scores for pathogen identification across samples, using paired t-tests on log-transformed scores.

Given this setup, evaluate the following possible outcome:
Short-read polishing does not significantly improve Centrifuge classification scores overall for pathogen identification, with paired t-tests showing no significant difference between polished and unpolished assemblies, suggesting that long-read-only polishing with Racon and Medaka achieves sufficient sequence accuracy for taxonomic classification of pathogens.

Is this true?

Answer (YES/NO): YES